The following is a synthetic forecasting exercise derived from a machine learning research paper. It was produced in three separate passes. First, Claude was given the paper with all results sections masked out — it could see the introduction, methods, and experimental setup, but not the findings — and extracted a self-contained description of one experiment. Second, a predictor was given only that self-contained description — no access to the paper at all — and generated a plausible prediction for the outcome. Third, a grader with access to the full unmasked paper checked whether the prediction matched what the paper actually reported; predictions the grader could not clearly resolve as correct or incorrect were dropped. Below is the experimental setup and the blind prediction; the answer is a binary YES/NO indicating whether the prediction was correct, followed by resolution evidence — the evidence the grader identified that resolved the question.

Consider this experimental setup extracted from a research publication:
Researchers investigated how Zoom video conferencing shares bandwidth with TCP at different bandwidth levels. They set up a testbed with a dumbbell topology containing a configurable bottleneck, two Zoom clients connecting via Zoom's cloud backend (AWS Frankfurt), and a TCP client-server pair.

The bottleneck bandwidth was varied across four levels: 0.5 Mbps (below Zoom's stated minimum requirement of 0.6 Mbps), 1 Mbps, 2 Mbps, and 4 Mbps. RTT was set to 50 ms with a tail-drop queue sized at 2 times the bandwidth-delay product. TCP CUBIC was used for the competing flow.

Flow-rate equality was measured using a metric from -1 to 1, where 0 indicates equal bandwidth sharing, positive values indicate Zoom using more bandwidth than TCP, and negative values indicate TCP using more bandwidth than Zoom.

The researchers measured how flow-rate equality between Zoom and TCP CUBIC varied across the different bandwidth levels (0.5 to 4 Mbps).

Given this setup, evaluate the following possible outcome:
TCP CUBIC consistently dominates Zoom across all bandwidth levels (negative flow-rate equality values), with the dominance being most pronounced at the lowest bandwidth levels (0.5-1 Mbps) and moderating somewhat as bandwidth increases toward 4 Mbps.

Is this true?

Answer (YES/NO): NO